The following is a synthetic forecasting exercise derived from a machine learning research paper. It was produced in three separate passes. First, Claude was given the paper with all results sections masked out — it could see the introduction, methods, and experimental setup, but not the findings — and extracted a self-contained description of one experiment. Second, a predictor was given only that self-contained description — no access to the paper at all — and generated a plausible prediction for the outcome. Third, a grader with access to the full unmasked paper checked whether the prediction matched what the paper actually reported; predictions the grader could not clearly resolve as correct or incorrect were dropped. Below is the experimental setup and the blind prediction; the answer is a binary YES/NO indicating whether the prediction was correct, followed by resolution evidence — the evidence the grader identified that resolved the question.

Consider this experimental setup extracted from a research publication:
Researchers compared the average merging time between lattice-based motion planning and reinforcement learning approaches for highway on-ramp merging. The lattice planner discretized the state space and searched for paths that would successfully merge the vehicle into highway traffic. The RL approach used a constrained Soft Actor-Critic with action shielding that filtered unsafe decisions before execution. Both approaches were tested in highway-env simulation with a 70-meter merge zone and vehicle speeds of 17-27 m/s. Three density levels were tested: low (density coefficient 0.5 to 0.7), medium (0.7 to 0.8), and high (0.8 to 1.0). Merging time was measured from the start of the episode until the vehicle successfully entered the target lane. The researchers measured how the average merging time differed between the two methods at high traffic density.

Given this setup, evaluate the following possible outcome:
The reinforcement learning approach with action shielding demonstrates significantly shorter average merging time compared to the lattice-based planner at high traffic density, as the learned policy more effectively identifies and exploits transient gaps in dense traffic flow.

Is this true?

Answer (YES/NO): NO